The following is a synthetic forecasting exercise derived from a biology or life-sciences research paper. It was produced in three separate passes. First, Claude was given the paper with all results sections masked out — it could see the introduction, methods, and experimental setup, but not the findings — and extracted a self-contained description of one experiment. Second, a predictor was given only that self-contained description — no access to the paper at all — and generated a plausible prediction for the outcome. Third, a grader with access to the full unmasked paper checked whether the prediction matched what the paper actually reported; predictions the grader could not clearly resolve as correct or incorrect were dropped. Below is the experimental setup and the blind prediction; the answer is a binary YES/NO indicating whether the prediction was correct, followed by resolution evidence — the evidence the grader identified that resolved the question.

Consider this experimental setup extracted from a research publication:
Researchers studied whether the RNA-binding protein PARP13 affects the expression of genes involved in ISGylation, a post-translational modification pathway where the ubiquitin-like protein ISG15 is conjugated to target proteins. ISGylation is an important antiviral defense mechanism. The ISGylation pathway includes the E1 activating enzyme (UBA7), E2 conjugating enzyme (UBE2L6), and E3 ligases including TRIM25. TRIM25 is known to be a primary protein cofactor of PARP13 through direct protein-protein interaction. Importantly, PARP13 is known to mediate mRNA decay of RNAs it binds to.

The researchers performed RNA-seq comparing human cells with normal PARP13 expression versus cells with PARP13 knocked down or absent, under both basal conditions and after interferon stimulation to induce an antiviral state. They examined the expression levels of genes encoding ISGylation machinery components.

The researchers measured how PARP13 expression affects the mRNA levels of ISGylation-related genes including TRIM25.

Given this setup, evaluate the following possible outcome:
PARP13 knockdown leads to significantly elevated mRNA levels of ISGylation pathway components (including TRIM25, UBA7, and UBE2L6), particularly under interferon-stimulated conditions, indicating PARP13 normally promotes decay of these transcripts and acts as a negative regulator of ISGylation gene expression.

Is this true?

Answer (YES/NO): NO